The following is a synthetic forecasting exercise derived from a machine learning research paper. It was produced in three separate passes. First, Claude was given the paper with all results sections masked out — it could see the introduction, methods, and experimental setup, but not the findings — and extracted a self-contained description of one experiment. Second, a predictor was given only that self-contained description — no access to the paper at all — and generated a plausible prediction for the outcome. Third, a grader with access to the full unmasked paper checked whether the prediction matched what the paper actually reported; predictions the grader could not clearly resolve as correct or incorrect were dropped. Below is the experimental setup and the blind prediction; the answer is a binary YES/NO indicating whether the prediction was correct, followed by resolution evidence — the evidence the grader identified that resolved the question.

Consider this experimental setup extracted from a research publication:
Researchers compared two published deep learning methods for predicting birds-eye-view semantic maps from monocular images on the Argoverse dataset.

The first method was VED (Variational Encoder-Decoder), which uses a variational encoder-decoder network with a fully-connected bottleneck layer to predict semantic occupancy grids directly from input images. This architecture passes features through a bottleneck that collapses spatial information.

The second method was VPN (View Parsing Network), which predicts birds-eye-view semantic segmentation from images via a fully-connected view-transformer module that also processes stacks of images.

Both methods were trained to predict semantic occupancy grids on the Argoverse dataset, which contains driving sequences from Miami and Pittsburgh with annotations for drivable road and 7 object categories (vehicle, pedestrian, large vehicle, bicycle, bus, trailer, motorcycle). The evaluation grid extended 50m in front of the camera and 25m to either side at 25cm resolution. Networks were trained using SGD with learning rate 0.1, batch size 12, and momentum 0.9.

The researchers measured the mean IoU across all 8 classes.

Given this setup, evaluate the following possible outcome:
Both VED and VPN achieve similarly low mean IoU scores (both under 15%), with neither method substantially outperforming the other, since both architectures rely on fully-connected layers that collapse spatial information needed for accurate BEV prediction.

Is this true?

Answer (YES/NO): NO